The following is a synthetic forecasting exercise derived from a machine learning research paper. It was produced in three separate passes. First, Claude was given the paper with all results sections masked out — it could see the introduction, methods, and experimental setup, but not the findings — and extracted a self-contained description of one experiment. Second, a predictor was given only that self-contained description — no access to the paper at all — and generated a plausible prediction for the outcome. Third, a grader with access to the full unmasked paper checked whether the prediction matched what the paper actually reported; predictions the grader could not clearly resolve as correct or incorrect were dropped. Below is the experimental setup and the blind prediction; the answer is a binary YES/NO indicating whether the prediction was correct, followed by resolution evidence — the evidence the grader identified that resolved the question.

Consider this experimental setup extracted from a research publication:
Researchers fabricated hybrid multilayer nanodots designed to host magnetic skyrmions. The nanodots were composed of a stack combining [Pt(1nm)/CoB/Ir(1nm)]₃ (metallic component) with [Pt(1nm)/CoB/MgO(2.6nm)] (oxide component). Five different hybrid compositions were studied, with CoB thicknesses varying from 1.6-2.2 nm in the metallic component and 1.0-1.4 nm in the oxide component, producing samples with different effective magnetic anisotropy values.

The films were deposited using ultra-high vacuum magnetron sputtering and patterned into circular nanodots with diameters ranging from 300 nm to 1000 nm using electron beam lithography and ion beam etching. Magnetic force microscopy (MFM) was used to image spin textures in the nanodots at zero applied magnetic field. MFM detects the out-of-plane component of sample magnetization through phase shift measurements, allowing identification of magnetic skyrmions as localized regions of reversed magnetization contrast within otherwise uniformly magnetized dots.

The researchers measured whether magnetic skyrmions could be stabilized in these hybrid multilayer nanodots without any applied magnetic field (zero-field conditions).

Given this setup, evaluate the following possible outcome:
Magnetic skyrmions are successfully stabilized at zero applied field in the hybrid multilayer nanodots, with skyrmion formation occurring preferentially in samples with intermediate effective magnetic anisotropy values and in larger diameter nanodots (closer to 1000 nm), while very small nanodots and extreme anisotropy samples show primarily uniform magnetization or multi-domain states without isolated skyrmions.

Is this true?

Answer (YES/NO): NO